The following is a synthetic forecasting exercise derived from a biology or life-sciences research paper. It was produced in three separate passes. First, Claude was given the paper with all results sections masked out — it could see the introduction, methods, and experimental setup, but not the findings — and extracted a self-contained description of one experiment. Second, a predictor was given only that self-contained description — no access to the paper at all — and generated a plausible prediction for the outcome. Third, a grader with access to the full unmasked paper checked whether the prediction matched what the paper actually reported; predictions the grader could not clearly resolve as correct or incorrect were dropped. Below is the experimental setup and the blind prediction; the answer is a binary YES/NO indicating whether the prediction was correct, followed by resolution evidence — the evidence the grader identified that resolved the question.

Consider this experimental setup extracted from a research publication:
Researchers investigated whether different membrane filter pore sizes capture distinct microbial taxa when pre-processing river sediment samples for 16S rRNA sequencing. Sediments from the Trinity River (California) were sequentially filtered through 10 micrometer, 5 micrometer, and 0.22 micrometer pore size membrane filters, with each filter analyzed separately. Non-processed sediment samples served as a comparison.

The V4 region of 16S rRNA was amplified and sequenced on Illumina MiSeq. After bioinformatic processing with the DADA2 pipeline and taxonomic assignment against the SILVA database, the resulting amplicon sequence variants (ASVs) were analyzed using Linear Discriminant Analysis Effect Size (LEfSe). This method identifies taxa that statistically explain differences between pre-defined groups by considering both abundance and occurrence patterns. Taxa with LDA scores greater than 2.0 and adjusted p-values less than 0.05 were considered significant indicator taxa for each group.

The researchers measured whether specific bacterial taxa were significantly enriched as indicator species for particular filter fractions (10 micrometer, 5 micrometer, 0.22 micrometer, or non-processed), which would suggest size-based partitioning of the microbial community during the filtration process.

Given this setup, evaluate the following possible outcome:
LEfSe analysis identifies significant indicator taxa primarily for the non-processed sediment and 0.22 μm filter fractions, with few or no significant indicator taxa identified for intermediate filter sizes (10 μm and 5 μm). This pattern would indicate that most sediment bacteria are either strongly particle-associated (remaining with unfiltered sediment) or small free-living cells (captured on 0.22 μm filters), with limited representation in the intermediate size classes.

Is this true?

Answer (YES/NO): NO